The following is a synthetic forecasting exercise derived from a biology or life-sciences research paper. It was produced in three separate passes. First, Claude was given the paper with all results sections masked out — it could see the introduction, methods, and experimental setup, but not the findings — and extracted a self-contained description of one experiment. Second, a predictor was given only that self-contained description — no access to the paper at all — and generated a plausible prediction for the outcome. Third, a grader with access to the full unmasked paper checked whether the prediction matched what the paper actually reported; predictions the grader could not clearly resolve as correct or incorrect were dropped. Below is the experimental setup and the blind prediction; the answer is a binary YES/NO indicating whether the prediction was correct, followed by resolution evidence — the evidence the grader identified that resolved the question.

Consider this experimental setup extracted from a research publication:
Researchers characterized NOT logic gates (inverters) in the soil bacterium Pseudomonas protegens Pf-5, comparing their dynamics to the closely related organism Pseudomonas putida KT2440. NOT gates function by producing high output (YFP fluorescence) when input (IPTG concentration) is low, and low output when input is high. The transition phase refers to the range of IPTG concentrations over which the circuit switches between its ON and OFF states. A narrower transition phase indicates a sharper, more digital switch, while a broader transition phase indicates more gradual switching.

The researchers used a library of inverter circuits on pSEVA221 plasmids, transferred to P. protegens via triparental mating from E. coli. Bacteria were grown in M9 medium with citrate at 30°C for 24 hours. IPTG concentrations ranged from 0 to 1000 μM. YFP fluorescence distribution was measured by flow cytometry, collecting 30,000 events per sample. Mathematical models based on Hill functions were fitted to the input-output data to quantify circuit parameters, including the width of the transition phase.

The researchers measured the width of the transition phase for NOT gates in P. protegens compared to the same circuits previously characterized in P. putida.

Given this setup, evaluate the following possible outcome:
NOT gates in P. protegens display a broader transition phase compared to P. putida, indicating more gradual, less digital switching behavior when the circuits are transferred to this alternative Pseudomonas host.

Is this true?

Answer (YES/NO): NO